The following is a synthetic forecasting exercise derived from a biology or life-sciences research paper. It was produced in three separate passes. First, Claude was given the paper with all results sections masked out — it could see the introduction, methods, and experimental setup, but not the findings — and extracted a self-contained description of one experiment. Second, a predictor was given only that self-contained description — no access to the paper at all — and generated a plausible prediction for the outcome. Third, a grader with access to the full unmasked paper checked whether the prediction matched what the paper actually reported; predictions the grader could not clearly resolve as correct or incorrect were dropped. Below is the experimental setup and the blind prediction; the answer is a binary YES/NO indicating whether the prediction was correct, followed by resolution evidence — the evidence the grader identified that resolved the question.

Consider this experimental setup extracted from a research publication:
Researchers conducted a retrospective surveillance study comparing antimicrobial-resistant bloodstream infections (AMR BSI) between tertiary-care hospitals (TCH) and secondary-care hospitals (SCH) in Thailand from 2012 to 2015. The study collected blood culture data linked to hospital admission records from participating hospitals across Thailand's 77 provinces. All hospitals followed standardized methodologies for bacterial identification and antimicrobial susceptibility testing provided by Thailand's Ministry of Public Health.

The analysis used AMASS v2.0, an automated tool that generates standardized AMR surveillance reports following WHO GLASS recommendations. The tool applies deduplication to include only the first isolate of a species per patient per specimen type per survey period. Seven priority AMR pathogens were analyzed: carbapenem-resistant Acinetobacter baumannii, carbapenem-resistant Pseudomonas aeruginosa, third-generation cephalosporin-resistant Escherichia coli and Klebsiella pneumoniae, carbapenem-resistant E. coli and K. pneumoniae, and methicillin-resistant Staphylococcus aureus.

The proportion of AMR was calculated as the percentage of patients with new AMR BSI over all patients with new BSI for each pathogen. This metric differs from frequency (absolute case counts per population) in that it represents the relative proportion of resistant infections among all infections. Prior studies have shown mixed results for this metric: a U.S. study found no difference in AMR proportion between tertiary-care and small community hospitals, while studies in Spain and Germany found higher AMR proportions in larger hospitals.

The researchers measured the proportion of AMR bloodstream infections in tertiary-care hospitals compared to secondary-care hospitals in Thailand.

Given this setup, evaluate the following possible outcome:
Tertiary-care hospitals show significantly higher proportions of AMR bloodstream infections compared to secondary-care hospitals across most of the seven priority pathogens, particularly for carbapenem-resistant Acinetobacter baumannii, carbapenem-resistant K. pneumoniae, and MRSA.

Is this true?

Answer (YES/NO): NO